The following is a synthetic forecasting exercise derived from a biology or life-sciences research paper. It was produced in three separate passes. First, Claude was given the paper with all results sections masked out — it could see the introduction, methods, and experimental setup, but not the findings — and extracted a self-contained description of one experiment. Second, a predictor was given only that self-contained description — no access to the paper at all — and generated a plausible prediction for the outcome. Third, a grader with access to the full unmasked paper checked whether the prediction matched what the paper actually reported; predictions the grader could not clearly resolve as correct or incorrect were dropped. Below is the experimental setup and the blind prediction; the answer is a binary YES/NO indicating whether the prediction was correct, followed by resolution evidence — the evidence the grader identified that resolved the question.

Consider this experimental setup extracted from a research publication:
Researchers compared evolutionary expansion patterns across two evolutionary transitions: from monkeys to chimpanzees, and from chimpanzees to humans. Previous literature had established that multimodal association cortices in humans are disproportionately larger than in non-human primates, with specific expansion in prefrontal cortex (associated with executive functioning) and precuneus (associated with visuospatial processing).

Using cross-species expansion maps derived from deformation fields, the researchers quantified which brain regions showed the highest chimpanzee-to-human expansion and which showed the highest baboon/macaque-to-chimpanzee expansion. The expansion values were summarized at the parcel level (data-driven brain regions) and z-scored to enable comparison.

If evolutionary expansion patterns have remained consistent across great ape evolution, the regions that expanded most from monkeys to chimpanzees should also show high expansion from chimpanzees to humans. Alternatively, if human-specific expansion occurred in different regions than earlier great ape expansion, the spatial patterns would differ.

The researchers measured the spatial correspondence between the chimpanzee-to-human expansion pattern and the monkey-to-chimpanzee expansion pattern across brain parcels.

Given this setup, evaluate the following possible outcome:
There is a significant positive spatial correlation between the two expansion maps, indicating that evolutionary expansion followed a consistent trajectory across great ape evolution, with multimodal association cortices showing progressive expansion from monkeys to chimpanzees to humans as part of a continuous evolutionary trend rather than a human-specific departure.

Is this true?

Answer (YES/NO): NO